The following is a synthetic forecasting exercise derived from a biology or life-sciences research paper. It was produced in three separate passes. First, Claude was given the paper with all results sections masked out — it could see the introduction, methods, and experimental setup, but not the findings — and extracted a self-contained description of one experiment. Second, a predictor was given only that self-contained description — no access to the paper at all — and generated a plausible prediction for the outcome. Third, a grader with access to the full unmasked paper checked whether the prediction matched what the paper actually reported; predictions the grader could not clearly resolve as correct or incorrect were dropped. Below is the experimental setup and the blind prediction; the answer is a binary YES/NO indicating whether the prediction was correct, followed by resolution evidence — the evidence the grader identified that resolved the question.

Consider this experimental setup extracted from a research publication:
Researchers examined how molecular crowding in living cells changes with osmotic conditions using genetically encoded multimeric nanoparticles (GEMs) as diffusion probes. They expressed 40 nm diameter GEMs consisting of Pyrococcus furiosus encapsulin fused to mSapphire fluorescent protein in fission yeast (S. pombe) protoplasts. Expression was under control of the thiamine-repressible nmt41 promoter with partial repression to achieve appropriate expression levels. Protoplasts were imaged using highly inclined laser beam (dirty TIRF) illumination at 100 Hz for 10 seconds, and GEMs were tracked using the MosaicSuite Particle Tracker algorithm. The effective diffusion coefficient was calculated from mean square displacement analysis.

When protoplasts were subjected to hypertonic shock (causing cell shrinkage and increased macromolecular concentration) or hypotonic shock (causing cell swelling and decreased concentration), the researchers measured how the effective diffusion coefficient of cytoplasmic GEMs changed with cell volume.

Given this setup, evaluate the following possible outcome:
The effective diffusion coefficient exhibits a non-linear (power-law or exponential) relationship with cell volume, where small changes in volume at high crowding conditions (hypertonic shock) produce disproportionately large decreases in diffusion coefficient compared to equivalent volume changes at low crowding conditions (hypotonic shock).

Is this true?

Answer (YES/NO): YES